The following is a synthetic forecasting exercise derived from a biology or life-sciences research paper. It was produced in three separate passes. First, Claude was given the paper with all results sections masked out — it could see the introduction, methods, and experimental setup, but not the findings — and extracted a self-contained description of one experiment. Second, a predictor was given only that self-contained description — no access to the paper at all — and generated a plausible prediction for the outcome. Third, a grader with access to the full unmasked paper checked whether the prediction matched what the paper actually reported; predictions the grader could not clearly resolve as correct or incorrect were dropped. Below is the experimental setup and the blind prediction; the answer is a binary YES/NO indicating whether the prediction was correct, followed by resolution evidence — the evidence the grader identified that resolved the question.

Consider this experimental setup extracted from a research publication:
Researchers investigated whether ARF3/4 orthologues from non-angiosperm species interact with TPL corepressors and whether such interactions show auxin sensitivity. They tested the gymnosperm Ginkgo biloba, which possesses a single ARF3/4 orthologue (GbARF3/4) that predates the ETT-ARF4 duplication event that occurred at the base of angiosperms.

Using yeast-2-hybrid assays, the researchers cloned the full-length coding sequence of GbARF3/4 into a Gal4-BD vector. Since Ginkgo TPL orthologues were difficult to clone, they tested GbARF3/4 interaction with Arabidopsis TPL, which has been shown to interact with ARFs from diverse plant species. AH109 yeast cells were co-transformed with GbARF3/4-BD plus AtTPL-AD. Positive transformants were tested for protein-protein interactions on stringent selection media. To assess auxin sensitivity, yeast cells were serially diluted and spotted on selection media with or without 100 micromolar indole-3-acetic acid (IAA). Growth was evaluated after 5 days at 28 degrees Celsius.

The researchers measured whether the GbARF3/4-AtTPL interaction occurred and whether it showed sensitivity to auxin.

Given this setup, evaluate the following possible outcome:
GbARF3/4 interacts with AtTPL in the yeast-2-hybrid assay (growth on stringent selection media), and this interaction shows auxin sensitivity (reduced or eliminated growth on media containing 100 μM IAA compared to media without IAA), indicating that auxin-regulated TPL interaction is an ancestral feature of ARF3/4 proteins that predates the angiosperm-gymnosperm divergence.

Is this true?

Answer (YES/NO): NO